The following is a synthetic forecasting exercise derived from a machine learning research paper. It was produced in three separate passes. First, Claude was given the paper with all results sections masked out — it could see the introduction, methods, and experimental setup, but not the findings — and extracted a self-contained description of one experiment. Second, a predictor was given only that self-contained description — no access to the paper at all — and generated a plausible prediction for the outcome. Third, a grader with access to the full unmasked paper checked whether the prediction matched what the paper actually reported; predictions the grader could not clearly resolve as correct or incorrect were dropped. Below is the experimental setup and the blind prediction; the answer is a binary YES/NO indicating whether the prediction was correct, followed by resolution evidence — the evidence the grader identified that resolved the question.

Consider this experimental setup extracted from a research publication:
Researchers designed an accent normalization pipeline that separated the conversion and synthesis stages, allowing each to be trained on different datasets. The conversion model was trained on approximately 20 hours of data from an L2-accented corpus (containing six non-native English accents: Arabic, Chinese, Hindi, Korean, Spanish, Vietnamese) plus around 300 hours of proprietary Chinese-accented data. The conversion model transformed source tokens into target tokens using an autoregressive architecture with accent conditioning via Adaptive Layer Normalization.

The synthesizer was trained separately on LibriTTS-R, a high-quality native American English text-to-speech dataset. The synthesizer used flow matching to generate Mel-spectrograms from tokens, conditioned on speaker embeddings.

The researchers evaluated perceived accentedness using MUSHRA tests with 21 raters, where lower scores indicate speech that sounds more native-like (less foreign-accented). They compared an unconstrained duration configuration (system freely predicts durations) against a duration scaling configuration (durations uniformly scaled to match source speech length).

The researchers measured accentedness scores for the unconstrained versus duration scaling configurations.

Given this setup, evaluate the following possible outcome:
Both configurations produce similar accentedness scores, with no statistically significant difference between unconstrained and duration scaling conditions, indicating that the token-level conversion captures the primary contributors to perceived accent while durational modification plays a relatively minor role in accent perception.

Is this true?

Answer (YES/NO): YES